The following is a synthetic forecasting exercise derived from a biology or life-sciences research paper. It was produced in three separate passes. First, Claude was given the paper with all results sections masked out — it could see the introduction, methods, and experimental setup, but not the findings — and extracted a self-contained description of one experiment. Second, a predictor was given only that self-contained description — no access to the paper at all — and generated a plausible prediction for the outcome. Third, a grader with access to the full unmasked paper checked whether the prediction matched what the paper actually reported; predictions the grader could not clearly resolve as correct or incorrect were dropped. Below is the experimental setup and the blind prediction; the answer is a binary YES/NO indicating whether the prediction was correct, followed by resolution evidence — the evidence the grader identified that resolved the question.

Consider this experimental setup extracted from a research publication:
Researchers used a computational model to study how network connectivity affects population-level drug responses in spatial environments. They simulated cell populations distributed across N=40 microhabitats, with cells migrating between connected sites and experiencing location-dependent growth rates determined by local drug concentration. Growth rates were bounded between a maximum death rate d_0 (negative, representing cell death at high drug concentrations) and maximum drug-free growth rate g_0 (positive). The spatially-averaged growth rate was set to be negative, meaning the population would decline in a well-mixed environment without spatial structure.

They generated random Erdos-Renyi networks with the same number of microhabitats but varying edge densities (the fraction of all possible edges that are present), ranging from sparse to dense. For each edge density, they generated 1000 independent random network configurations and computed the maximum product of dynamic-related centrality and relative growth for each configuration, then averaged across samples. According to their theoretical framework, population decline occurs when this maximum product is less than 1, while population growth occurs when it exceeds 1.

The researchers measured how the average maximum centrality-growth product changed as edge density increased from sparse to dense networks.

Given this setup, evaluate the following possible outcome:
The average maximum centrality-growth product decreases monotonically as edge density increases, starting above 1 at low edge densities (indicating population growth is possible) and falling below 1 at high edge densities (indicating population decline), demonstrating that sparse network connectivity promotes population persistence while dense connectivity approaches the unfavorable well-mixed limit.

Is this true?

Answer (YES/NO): YES